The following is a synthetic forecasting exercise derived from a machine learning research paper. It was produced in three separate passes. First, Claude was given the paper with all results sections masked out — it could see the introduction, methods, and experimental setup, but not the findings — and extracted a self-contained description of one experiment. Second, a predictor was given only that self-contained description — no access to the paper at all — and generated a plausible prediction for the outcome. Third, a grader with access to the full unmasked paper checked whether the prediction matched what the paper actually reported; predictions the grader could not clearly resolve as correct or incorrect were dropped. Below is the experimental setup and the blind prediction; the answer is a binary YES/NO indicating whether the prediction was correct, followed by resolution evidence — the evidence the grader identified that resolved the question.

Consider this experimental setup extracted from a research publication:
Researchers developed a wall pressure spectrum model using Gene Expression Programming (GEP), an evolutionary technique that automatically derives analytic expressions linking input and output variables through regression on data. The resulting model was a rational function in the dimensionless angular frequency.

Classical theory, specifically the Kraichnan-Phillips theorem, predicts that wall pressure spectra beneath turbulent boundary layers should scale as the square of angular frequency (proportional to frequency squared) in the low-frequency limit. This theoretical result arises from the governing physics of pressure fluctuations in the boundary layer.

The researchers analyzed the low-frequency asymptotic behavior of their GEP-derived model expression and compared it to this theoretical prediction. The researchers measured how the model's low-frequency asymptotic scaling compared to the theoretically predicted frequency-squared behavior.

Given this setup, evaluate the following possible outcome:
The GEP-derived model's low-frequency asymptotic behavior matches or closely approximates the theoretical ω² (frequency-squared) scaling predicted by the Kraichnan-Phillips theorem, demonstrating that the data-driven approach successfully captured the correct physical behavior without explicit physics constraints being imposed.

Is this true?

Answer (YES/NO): NO